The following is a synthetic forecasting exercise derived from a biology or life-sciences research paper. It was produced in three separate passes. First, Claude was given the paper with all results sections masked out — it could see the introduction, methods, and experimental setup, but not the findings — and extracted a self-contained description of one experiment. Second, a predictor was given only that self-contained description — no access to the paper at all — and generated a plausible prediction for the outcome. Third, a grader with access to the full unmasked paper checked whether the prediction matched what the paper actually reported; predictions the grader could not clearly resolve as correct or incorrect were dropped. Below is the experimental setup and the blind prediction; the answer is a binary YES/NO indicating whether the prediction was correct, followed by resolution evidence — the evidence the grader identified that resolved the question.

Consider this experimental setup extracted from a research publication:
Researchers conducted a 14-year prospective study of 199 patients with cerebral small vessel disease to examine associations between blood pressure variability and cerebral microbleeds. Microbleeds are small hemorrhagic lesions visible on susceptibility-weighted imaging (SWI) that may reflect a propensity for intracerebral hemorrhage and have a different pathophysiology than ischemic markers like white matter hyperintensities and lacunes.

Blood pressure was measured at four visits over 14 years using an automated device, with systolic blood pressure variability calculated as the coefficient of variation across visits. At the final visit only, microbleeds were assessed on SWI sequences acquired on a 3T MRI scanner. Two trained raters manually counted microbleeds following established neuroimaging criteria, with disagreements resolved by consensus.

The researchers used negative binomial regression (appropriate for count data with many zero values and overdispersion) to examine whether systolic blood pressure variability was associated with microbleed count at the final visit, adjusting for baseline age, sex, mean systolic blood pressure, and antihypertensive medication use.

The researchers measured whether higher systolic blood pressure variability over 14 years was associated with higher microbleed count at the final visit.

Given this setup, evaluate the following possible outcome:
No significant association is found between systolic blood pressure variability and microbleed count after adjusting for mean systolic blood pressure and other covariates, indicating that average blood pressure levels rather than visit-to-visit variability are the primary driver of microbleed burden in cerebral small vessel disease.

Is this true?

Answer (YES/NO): NO